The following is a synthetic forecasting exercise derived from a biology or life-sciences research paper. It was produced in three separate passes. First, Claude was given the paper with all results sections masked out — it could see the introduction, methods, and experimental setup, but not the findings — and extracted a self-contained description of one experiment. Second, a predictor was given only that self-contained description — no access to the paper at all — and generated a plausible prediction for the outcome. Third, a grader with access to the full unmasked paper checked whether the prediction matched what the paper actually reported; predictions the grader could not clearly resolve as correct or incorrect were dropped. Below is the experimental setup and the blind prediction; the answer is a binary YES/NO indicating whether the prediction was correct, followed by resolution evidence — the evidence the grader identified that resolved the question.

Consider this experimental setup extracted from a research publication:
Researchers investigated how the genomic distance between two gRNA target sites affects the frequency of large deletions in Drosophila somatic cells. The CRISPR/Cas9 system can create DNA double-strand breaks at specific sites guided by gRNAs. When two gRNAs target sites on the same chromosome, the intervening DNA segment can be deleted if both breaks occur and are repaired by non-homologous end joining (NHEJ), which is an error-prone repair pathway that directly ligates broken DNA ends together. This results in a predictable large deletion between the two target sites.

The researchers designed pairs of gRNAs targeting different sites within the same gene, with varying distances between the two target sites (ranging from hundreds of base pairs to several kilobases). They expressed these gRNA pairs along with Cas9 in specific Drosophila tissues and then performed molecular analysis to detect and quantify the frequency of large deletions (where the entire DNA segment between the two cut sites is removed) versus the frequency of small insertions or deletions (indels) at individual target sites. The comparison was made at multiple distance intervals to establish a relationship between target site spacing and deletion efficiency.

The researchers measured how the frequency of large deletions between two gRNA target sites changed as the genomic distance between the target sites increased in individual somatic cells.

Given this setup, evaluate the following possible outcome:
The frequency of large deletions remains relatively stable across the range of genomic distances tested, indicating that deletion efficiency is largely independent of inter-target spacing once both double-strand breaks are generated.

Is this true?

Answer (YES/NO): NO